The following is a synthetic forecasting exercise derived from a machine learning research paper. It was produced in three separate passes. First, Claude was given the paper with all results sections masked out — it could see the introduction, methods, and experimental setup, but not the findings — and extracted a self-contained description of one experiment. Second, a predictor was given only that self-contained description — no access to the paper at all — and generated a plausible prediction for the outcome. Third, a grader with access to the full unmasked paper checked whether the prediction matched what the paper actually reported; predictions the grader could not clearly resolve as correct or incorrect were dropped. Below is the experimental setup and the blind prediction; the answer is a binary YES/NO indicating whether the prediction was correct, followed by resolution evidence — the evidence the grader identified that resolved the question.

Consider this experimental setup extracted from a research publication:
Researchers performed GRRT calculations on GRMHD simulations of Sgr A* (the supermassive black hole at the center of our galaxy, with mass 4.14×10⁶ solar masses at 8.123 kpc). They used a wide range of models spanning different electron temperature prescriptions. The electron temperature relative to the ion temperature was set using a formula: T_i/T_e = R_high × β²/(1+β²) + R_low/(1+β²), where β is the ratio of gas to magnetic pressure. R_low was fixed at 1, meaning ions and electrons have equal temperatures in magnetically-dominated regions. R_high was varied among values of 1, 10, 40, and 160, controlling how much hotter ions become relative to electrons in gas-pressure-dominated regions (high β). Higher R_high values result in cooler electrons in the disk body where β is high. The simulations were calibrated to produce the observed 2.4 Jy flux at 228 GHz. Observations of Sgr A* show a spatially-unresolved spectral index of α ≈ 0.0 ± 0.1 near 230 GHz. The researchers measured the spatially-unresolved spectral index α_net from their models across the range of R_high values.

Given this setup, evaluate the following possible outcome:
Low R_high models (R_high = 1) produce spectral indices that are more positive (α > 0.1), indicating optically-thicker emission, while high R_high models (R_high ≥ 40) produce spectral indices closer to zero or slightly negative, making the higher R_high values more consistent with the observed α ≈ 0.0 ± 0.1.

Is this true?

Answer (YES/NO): NO